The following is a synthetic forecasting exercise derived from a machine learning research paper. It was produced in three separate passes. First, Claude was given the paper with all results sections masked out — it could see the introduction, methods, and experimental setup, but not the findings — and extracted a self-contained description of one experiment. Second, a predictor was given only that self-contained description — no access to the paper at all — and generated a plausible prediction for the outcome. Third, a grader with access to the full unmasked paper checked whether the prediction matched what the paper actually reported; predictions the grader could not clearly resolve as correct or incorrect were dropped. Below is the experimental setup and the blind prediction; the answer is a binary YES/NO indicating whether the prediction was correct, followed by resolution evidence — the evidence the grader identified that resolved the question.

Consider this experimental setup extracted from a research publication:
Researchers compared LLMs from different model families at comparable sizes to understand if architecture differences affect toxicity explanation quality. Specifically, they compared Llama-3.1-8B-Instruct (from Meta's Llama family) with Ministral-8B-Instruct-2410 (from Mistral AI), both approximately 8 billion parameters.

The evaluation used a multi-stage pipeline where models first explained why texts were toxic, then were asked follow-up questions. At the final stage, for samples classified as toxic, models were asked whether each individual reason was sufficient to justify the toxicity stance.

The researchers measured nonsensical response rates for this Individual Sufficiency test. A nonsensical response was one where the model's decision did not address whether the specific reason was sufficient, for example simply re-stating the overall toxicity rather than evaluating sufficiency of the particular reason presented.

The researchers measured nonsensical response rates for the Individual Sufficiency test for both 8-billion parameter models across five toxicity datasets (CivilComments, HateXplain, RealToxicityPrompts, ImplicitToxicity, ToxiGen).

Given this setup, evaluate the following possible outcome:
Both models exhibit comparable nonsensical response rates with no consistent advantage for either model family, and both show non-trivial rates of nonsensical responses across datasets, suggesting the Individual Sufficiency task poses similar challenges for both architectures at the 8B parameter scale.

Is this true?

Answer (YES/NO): NO